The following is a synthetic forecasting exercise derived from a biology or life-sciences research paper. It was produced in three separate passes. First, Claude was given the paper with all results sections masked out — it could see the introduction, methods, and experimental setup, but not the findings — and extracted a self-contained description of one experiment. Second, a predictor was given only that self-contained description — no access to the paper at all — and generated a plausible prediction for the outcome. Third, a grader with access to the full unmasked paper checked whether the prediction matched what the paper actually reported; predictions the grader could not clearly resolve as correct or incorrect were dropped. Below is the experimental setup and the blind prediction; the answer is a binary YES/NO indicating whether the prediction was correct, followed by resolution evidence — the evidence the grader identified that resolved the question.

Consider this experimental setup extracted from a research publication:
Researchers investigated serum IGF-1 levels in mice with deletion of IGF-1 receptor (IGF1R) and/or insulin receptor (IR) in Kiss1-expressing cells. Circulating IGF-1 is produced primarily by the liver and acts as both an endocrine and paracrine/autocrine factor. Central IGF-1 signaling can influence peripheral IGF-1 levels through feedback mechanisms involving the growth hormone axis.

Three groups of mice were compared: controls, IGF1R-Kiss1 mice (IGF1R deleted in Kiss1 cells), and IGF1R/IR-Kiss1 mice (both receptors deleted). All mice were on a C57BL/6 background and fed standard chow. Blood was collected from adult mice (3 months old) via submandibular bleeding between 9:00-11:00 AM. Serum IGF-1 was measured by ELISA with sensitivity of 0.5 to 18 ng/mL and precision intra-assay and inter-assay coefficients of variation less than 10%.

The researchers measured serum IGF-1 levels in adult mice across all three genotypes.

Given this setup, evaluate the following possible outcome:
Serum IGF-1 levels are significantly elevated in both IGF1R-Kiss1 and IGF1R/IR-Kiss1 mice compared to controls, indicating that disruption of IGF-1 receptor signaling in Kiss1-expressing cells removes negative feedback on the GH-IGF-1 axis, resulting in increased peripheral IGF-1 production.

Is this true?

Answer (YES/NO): NO